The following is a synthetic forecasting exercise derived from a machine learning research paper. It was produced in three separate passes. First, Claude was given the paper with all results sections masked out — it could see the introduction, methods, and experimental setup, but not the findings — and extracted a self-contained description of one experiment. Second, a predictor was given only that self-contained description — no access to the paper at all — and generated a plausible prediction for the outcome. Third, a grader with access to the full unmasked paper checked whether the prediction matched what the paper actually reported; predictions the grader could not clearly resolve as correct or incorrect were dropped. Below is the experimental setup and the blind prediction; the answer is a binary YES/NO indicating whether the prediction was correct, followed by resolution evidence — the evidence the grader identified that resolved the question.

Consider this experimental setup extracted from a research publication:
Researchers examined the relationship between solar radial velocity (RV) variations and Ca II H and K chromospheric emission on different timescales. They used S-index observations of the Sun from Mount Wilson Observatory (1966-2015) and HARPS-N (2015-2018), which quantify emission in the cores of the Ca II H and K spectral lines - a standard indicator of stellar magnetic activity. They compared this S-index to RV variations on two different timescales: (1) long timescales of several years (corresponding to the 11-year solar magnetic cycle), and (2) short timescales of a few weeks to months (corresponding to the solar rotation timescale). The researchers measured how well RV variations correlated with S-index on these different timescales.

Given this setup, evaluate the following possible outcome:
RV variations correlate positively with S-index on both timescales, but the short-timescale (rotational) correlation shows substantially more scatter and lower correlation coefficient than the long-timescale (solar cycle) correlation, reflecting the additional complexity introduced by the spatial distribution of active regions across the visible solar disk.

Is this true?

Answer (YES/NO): NO